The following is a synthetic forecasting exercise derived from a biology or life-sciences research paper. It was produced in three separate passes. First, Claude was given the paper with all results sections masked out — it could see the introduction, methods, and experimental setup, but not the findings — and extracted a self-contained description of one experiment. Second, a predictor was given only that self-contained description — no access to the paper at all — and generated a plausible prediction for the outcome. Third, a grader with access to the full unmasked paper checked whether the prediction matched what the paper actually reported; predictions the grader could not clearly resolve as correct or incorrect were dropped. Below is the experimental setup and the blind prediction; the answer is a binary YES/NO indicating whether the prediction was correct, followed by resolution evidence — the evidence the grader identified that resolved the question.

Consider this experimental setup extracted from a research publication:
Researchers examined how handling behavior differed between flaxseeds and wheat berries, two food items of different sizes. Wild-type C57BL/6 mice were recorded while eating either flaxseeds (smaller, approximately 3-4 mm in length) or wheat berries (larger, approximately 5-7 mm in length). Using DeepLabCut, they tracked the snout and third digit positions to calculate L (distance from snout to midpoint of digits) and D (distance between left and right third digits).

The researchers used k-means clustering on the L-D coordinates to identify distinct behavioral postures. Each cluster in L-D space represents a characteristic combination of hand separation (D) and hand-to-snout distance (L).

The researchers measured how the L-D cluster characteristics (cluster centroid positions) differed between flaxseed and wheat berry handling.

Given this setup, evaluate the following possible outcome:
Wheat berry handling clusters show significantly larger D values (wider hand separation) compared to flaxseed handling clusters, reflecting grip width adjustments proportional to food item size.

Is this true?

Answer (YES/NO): NO